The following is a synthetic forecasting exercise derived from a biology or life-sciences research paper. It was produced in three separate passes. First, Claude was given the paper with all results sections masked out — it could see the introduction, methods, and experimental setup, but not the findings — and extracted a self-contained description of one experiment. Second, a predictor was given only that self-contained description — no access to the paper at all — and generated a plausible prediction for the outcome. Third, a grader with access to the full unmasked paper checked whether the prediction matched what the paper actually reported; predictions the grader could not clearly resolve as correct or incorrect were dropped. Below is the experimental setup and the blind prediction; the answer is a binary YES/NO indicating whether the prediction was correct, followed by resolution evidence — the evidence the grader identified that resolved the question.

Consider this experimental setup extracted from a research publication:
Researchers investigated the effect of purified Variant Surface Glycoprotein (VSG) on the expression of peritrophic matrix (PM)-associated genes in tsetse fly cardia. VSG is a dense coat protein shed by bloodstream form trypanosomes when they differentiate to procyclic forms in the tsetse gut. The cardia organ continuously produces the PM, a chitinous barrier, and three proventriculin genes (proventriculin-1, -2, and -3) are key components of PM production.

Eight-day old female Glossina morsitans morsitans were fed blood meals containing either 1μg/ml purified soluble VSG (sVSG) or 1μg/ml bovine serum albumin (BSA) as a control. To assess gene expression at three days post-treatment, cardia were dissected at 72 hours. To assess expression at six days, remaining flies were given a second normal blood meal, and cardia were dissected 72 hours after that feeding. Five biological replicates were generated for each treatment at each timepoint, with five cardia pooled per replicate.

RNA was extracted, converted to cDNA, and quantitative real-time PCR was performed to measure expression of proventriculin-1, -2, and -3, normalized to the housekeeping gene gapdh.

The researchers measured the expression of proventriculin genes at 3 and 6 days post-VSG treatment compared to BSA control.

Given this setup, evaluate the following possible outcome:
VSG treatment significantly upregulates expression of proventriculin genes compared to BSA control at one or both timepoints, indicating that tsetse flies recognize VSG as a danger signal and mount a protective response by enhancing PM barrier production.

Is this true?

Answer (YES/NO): NO